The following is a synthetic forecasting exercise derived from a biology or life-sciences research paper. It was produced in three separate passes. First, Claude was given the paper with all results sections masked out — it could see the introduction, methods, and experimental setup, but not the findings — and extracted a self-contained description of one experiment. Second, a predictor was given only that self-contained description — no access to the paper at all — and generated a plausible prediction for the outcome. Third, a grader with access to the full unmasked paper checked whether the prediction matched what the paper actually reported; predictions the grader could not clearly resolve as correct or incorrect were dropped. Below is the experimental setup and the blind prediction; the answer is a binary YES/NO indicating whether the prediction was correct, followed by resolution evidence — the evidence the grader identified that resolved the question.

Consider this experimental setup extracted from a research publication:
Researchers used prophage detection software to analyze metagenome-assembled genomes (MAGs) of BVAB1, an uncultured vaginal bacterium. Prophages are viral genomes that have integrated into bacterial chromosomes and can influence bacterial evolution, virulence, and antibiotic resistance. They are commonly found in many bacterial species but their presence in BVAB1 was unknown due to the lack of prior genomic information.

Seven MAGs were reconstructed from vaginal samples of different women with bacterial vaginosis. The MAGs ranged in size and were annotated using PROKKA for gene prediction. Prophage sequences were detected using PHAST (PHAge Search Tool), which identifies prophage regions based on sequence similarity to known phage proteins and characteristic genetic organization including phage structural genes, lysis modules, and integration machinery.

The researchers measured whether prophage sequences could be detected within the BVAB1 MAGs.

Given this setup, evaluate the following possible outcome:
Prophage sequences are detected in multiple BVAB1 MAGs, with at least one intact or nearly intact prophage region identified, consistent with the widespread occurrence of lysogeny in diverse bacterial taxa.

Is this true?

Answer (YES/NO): YES